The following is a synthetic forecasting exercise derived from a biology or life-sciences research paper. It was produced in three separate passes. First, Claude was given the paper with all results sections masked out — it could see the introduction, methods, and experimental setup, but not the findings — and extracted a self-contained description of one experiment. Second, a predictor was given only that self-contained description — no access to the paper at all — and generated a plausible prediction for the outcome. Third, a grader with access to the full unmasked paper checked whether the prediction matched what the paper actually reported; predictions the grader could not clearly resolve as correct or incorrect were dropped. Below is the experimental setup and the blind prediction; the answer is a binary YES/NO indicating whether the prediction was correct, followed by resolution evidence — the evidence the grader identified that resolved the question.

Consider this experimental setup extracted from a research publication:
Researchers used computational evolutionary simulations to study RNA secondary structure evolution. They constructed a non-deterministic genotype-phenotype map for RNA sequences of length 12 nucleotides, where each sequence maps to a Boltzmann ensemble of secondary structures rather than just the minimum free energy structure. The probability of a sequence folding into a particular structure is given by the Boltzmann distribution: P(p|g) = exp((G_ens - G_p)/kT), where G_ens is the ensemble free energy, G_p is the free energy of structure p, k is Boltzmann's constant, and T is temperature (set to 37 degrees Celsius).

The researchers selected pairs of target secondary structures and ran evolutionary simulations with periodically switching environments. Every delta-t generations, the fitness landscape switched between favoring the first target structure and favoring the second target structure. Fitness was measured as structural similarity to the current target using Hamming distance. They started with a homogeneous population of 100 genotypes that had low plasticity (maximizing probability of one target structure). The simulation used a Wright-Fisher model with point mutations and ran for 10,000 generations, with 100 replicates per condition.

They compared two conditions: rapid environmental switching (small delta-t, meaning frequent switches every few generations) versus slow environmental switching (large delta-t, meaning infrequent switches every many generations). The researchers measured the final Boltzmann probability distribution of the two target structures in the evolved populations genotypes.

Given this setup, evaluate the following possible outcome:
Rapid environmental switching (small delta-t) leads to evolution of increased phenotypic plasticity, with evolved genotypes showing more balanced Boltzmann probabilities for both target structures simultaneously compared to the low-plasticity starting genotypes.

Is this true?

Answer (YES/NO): YES